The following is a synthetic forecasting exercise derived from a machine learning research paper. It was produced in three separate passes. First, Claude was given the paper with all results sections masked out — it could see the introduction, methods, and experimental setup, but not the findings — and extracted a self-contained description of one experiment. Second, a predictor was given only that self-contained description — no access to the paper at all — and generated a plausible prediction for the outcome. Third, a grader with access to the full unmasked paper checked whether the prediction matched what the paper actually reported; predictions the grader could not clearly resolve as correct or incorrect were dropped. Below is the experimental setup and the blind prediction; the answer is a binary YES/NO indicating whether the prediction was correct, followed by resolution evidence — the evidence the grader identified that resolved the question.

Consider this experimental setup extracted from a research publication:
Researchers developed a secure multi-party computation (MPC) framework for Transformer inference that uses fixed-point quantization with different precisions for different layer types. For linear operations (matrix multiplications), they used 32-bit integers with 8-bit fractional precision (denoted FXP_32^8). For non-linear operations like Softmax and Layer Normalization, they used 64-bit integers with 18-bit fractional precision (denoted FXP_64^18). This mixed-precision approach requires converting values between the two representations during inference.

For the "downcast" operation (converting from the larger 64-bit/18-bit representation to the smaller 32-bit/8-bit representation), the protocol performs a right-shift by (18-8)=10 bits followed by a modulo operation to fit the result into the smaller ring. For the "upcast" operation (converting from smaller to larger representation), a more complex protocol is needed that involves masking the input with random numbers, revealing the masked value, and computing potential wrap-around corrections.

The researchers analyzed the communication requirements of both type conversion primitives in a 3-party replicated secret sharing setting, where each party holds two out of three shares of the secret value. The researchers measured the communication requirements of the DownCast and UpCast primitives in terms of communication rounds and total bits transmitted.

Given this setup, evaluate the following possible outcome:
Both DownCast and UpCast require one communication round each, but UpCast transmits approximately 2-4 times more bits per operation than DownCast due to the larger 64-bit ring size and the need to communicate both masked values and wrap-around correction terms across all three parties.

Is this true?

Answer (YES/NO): NO